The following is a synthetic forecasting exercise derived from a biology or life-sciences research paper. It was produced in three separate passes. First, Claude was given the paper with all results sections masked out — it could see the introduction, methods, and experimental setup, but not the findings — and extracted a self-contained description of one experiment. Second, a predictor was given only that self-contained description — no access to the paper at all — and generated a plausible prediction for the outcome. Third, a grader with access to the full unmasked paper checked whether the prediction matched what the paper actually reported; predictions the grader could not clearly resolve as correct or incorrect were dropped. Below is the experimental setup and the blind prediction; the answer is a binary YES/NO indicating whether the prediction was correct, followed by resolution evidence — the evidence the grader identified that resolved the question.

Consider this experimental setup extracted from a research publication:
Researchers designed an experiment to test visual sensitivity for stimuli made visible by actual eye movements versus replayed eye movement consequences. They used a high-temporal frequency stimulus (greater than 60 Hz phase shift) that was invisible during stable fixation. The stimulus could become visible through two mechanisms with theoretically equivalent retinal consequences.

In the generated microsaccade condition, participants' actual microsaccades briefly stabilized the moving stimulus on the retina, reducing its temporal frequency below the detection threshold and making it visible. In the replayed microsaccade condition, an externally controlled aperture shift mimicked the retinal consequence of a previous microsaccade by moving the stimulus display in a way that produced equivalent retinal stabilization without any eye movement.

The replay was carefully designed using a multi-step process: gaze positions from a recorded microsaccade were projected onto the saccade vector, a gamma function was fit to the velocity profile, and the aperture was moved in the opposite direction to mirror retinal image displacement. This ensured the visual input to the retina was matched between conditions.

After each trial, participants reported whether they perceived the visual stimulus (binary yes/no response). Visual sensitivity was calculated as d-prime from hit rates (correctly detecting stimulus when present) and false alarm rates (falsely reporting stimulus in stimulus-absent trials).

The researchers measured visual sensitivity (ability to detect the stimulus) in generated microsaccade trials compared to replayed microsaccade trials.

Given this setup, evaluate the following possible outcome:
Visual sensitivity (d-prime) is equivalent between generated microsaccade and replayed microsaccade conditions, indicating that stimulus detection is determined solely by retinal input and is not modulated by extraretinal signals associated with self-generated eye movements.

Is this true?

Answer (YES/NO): NO